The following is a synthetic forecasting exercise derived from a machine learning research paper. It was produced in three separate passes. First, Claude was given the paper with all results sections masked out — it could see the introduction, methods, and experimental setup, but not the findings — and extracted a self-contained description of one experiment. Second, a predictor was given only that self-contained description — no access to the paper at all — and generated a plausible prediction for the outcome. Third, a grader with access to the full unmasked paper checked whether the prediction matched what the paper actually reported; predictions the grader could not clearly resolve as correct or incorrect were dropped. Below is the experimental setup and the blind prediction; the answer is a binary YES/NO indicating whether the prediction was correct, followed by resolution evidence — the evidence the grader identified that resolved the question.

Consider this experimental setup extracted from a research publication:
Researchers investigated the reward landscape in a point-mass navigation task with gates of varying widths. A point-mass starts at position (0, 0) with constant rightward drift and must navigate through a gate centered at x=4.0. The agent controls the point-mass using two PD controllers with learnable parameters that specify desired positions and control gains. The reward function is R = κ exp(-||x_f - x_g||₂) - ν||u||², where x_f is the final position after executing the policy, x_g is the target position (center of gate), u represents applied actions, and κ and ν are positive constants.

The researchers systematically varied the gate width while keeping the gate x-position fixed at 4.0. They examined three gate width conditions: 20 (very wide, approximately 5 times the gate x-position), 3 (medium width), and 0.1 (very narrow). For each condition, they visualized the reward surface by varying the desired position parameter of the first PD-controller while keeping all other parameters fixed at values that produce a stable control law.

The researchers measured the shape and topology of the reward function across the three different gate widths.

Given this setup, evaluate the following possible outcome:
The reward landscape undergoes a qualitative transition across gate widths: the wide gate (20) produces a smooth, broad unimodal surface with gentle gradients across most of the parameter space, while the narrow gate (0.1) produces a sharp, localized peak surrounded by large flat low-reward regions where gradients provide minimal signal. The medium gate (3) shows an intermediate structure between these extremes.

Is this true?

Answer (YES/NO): NO